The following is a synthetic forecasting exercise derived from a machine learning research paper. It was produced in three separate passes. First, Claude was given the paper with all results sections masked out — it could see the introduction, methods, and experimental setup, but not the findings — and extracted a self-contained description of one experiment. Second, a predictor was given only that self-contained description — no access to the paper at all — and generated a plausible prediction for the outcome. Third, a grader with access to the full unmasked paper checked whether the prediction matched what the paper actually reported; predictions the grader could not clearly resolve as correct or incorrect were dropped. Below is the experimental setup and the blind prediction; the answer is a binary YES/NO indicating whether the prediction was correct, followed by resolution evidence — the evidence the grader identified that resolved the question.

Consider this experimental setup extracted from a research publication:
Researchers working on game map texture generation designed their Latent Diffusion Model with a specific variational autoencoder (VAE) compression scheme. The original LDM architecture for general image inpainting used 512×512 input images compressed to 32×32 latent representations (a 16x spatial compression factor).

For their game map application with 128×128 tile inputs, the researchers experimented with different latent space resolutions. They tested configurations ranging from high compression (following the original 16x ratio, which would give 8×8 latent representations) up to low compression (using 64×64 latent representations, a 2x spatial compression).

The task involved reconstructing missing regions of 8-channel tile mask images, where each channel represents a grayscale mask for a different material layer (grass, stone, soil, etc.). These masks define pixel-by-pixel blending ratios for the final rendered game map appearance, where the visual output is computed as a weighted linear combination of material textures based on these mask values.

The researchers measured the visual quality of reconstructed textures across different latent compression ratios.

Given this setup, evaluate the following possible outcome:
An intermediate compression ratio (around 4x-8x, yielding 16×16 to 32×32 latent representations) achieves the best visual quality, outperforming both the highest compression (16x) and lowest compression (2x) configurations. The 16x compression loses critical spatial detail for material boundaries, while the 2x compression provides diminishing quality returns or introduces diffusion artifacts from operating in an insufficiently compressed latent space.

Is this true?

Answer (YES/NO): NO